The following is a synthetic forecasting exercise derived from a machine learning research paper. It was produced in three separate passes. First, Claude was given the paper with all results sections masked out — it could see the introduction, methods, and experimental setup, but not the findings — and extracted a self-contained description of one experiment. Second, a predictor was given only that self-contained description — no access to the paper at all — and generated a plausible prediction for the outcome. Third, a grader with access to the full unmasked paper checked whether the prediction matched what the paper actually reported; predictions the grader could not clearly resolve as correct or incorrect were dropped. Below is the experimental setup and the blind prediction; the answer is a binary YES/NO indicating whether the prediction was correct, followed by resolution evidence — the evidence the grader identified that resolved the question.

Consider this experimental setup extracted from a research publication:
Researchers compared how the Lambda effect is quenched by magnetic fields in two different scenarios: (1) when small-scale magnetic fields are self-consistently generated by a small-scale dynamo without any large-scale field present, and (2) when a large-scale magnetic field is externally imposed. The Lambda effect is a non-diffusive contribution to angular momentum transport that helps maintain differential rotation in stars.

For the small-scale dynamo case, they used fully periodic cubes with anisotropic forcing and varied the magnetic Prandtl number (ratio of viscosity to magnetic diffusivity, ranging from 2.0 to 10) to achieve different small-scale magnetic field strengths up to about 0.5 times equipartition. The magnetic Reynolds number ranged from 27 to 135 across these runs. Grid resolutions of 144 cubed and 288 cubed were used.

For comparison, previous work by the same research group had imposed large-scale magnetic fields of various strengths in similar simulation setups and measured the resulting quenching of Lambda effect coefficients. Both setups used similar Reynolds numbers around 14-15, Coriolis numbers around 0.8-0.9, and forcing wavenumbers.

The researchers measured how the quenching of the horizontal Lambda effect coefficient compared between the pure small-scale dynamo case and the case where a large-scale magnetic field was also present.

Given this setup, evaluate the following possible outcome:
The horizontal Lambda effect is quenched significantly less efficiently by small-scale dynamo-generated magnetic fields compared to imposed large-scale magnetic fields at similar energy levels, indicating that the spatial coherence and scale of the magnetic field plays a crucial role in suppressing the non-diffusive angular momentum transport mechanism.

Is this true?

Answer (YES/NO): YES